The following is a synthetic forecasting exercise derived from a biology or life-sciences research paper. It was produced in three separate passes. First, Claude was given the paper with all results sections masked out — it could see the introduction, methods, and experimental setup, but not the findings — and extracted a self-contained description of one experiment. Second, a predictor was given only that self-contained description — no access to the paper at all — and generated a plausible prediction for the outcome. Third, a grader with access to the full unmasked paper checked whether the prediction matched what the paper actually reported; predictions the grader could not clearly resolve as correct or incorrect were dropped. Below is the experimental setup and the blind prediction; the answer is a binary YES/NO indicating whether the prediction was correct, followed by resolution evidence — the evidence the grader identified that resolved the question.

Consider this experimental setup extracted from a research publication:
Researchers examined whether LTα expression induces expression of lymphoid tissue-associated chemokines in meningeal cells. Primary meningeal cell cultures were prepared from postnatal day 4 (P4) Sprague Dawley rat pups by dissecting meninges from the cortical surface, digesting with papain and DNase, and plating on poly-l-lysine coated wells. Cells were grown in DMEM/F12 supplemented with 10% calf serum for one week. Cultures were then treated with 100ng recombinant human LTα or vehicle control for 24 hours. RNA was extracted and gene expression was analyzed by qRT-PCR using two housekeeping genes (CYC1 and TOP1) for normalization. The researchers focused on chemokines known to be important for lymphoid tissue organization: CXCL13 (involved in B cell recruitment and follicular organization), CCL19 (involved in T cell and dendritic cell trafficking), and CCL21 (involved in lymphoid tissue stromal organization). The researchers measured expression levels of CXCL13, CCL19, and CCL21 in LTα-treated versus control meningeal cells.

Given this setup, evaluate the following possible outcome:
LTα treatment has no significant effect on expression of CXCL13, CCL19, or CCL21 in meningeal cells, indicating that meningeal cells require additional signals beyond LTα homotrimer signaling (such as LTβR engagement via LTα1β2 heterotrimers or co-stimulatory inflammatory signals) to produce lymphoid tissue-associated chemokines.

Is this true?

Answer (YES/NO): NO